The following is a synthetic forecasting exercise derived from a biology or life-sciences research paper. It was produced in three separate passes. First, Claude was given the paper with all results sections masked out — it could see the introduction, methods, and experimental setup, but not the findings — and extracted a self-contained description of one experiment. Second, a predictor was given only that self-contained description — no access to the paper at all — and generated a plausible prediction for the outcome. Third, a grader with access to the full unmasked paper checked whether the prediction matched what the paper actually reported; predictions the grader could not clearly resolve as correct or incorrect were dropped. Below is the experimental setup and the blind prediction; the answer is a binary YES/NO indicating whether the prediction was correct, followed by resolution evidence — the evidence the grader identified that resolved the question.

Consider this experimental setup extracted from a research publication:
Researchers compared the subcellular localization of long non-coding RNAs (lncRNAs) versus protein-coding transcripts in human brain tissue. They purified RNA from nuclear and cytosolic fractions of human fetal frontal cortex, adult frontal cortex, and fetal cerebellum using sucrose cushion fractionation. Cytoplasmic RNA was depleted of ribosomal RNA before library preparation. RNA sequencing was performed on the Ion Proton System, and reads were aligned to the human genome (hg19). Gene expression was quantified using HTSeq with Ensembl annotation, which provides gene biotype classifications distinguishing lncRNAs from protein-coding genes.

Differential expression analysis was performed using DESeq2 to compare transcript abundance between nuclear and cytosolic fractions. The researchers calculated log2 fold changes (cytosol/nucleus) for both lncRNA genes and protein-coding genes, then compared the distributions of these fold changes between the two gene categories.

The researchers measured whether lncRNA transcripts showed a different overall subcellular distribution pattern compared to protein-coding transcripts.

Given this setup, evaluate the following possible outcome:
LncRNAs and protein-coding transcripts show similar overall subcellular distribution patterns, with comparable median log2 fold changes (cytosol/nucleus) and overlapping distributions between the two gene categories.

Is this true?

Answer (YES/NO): NO